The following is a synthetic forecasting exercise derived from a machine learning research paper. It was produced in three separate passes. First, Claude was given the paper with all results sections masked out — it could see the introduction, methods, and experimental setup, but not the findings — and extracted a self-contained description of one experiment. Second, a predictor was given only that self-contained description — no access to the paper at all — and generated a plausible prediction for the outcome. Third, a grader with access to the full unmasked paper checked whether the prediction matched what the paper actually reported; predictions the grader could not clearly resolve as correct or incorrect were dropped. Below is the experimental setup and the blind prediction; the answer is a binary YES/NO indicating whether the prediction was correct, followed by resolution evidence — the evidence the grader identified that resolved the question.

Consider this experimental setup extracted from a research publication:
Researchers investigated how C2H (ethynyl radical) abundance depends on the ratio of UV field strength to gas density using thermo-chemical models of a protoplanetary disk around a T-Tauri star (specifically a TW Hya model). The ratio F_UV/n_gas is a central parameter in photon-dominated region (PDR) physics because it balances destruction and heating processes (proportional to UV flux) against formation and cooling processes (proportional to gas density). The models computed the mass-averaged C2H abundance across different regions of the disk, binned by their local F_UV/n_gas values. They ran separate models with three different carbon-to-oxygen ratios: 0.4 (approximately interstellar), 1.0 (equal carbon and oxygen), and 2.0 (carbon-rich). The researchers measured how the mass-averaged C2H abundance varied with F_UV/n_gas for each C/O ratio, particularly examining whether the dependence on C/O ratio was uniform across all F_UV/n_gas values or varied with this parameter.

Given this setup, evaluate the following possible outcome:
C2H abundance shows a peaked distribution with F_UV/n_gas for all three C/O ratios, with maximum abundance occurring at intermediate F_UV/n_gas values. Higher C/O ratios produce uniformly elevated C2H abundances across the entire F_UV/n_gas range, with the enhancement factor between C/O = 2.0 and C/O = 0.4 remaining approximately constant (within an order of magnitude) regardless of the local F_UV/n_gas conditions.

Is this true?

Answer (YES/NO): NO